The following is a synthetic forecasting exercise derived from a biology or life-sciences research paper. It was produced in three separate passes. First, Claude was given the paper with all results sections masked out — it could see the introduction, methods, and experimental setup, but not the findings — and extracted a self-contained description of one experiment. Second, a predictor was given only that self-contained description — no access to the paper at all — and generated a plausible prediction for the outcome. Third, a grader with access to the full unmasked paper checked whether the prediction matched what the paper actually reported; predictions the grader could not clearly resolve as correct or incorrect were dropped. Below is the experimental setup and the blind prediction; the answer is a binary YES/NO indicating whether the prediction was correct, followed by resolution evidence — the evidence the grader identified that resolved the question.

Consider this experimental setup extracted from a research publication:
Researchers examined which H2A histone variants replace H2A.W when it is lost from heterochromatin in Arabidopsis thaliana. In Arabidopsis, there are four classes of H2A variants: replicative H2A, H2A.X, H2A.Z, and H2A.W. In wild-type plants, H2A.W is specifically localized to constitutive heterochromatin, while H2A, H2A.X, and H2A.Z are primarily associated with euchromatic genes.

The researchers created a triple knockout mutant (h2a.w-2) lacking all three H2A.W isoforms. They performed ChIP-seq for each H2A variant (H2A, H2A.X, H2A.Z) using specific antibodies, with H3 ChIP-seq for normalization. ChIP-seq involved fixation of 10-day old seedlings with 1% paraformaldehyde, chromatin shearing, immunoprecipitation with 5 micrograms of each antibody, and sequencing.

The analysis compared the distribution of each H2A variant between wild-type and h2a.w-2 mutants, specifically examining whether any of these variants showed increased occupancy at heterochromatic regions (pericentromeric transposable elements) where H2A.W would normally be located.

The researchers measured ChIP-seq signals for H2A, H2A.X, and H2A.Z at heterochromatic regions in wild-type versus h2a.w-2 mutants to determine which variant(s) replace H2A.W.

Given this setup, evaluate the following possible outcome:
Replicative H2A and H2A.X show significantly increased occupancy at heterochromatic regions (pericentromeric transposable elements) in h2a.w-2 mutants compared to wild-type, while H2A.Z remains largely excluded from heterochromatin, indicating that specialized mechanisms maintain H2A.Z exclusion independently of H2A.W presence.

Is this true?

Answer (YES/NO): YES